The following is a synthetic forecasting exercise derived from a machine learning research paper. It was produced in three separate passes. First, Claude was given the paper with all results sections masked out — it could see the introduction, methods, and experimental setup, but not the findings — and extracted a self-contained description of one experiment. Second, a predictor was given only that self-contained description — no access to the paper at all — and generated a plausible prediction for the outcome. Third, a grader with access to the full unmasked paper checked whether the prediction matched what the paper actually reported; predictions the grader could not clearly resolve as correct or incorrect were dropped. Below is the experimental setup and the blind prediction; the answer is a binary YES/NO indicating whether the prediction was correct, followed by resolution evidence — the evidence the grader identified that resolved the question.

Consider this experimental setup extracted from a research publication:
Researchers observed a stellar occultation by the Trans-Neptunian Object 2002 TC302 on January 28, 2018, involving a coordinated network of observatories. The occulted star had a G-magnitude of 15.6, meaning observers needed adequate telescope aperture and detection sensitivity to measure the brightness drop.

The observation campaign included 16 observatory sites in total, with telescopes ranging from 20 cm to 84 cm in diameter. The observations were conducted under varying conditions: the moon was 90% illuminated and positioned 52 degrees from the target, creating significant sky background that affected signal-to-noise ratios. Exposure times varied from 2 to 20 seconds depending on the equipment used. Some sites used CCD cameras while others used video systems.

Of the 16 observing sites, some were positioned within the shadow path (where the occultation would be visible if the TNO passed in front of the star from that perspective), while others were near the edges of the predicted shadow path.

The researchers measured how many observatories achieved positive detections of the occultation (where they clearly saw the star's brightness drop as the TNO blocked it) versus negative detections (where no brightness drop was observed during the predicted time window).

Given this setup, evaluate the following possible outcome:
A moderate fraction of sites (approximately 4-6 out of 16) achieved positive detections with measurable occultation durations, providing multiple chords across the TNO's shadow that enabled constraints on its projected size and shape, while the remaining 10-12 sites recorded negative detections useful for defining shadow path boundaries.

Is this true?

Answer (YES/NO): NO